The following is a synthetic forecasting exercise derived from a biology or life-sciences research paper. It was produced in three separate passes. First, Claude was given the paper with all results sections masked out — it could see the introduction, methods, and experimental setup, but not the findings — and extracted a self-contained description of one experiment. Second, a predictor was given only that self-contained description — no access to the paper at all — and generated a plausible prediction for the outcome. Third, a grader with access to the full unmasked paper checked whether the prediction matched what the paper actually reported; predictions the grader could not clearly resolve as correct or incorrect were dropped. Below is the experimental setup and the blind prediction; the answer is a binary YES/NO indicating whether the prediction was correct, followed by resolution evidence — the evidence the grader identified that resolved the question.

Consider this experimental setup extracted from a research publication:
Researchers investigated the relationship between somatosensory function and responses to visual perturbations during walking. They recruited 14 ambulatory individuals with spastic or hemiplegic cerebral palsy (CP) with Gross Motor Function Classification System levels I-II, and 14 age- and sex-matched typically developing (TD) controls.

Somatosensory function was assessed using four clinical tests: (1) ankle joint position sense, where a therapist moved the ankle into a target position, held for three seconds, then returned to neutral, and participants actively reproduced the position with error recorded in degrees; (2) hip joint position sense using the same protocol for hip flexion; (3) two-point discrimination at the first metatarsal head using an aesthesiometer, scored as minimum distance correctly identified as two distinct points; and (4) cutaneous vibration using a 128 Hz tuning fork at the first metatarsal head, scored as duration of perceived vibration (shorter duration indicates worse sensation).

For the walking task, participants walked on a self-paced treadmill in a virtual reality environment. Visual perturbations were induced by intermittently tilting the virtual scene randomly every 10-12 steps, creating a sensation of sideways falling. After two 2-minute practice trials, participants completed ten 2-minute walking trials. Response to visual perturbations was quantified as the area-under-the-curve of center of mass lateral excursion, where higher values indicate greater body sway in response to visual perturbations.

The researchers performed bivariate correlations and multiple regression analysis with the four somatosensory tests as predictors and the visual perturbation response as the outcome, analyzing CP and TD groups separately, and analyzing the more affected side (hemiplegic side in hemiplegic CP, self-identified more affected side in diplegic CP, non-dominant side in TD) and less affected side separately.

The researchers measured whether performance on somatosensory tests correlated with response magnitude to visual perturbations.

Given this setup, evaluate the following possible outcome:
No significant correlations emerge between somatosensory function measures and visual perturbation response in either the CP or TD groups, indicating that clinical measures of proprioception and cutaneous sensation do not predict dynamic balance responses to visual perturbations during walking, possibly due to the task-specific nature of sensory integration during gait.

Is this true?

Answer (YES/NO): NO